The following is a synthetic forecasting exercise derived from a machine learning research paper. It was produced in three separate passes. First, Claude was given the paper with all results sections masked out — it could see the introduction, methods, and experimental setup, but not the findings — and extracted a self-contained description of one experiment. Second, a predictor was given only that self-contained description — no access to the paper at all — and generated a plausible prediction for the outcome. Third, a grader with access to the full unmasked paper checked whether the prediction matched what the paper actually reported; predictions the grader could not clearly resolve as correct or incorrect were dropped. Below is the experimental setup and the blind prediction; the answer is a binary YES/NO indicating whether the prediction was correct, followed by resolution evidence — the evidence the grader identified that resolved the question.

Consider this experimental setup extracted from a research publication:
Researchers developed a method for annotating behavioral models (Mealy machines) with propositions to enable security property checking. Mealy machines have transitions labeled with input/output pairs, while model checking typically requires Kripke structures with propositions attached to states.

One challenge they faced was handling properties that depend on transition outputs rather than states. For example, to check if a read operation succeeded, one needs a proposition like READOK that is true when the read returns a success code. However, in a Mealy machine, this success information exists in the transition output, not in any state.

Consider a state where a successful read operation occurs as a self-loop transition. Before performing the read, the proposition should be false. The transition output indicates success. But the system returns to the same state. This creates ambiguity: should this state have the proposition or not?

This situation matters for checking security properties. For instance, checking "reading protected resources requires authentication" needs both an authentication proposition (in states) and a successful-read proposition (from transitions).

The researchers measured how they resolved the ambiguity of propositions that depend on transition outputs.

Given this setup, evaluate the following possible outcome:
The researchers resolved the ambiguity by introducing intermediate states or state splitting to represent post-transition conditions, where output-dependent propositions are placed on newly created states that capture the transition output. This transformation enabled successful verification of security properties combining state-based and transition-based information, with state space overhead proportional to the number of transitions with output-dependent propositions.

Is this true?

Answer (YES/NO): YES